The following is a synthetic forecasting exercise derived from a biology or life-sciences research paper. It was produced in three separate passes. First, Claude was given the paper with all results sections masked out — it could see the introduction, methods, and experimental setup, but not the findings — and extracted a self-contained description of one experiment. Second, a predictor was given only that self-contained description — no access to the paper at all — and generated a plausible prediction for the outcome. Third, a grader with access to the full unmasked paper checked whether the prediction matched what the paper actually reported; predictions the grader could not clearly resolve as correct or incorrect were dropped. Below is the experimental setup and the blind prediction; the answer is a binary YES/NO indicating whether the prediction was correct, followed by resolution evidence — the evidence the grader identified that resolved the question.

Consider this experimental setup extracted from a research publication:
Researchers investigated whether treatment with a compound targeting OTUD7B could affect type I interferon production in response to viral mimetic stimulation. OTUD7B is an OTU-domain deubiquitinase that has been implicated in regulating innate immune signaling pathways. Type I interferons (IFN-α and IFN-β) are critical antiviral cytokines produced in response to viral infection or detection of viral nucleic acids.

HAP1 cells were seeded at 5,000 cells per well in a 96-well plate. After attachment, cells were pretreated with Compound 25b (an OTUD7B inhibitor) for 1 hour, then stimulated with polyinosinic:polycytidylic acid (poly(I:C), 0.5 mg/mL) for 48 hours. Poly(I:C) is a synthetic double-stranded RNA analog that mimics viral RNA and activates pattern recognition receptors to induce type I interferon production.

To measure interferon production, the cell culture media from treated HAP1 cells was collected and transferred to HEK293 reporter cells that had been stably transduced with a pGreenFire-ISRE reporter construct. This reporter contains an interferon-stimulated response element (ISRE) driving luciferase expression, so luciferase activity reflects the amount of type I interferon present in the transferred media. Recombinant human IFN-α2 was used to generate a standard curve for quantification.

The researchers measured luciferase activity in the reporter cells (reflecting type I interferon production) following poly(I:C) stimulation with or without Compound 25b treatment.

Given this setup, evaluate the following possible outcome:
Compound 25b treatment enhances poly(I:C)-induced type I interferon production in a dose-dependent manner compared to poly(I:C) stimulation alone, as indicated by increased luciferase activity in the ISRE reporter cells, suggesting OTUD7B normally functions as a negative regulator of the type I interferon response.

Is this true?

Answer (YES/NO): NO